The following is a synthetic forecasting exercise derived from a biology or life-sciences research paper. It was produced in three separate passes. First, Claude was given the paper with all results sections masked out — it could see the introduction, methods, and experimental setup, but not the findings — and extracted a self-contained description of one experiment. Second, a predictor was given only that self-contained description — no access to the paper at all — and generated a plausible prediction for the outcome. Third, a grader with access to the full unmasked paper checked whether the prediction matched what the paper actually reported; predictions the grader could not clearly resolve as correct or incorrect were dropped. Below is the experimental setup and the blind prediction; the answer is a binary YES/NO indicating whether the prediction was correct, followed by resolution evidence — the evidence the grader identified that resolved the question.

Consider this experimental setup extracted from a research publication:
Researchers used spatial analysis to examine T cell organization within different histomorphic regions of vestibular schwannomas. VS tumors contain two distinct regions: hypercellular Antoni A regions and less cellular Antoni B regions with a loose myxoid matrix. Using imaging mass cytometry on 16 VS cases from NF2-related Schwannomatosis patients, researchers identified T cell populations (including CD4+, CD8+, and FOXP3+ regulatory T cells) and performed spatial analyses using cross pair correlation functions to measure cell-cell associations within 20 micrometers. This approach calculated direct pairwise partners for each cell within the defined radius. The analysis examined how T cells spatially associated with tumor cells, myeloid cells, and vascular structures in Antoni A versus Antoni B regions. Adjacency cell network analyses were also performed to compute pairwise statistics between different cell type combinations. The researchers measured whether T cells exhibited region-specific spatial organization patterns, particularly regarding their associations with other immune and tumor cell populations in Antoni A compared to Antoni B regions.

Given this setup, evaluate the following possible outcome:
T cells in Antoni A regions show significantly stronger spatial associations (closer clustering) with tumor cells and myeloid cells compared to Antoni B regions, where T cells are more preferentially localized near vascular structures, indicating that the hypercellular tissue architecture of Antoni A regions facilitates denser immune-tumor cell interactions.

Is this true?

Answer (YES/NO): NO